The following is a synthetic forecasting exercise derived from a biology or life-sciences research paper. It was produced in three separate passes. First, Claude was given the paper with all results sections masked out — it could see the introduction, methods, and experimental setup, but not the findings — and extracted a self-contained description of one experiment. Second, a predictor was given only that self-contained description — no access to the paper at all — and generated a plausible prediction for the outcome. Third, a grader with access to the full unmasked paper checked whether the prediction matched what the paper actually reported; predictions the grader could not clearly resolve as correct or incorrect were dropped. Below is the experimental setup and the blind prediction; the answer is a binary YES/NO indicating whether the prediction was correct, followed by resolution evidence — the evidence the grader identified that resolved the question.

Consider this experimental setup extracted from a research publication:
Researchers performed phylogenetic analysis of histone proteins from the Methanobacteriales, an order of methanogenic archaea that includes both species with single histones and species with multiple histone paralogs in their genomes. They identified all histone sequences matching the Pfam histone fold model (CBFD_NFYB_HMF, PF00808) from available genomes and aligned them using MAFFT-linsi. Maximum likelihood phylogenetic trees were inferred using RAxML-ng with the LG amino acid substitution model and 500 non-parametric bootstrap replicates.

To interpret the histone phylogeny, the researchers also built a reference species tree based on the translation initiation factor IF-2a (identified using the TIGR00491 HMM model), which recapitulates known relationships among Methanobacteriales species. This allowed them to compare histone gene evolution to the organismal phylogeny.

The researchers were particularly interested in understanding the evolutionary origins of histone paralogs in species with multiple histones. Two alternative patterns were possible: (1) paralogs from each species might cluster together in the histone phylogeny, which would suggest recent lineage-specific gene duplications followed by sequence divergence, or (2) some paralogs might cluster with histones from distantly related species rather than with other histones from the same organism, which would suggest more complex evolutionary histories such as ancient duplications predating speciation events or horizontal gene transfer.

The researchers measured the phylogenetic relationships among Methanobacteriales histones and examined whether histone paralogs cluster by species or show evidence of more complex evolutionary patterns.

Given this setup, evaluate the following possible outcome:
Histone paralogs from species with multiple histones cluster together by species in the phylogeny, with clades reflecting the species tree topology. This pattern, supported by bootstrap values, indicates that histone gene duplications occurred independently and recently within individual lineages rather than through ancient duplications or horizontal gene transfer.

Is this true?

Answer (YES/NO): NO